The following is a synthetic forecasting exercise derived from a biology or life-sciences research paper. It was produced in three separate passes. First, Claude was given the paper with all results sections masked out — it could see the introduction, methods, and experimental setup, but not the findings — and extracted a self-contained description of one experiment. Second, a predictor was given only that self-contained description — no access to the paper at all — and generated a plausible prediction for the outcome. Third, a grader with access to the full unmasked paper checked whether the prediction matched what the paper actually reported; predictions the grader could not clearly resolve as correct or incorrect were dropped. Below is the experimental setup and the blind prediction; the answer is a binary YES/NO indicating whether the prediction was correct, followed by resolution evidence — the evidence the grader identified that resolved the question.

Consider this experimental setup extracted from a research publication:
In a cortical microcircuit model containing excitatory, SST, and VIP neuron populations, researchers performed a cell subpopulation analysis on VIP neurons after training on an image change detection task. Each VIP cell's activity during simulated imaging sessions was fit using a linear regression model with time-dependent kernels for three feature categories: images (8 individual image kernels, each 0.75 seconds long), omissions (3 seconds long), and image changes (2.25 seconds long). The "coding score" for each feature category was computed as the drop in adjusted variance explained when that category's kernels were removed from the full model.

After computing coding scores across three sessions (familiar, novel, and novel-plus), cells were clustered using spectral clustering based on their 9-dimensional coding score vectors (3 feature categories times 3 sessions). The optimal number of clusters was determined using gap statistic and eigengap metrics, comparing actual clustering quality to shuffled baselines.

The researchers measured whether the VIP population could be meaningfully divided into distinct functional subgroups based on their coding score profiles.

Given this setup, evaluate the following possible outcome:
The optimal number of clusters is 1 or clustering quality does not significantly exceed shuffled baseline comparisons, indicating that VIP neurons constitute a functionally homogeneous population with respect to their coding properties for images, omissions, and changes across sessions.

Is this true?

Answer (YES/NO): NO